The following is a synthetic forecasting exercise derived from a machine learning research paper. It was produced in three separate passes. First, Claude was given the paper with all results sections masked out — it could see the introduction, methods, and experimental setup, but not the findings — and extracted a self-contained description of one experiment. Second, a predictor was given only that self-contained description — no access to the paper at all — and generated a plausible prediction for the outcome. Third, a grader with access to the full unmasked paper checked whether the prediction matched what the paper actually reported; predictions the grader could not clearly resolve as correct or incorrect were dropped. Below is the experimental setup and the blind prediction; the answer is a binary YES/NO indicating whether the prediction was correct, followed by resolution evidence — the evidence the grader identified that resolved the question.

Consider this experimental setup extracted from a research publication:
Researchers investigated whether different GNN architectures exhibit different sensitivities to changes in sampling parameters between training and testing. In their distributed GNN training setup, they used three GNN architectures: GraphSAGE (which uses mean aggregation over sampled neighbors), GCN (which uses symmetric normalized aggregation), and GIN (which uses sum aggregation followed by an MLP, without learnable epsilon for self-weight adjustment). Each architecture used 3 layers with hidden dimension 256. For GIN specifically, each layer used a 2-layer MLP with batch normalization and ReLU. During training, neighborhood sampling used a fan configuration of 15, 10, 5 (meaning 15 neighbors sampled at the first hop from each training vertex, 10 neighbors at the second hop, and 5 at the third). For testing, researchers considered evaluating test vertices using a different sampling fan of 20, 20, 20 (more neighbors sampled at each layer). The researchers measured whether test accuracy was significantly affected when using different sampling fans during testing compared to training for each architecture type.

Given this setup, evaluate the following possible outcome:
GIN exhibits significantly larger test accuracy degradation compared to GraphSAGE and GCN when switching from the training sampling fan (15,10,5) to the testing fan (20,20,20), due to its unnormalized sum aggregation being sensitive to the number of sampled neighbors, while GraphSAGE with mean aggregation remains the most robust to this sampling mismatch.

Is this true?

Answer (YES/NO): NO